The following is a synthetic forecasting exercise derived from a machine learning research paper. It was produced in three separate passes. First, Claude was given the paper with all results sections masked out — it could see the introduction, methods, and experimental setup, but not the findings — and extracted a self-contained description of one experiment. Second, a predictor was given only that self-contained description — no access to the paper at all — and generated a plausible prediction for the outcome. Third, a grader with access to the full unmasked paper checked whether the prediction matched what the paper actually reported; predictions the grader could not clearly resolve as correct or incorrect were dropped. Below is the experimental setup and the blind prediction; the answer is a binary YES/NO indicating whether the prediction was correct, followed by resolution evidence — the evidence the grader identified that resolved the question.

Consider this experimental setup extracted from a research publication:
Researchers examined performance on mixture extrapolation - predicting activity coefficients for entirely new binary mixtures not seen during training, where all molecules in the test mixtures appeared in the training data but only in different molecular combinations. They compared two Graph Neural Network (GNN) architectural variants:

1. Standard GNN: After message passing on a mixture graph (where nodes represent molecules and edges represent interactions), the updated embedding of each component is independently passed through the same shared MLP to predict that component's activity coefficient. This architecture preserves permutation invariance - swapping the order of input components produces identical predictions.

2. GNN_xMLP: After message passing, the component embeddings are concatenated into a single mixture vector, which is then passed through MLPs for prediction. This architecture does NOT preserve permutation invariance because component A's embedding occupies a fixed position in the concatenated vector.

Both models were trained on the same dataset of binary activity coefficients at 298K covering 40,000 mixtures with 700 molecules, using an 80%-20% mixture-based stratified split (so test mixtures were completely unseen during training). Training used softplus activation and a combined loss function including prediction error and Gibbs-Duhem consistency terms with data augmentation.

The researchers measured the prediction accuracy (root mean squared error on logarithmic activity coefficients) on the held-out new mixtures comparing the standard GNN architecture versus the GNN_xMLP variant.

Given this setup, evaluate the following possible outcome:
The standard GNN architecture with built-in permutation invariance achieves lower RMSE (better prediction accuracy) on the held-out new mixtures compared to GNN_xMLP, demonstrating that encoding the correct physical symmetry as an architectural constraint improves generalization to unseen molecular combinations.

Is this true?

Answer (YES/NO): YES